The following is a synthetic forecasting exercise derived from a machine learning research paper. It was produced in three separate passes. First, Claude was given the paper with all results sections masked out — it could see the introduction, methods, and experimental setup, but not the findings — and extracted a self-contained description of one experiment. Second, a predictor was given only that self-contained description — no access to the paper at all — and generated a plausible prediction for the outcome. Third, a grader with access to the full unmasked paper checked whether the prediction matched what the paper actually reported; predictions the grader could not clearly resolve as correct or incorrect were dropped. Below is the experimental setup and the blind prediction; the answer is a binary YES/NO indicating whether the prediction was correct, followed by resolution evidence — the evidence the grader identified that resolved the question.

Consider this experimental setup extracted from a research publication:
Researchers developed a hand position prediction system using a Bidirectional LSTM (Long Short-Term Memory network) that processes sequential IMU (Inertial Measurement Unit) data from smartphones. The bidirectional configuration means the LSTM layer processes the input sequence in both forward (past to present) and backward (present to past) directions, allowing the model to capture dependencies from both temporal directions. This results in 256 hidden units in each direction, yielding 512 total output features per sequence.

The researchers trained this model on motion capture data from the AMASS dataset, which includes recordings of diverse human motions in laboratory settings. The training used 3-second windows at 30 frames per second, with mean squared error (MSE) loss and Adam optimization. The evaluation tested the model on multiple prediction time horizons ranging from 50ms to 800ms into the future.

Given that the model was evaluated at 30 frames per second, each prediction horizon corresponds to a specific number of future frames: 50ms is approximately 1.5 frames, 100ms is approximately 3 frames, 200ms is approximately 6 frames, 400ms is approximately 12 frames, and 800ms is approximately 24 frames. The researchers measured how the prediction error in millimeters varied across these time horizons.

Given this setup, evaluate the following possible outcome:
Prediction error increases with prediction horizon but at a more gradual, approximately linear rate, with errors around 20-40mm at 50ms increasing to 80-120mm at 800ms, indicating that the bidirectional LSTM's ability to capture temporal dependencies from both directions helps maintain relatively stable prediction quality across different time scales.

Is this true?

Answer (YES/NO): NO